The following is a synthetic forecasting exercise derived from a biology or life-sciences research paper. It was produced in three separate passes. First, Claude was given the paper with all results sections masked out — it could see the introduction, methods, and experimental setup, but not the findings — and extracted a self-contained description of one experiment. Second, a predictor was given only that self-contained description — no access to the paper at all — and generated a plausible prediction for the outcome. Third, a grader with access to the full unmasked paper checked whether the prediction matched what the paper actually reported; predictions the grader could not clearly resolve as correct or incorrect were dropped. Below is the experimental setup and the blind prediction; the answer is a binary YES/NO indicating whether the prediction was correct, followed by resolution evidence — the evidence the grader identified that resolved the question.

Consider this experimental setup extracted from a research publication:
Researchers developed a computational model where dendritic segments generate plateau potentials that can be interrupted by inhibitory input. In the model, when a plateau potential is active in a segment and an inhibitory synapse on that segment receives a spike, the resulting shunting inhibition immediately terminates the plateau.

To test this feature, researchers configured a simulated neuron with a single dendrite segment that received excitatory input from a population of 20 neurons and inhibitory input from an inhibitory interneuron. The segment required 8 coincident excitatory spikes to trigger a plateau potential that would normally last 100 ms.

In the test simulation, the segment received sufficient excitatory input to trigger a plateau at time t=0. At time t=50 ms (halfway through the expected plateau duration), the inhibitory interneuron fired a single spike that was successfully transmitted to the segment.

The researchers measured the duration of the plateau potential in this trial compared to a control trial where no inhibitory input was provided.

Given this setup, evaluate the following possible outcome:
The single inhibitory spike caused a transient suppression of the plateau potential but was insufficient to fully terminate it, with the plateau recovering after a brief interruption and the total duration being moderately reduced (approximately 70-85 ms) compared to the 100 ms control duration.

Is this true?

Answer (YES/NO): NO